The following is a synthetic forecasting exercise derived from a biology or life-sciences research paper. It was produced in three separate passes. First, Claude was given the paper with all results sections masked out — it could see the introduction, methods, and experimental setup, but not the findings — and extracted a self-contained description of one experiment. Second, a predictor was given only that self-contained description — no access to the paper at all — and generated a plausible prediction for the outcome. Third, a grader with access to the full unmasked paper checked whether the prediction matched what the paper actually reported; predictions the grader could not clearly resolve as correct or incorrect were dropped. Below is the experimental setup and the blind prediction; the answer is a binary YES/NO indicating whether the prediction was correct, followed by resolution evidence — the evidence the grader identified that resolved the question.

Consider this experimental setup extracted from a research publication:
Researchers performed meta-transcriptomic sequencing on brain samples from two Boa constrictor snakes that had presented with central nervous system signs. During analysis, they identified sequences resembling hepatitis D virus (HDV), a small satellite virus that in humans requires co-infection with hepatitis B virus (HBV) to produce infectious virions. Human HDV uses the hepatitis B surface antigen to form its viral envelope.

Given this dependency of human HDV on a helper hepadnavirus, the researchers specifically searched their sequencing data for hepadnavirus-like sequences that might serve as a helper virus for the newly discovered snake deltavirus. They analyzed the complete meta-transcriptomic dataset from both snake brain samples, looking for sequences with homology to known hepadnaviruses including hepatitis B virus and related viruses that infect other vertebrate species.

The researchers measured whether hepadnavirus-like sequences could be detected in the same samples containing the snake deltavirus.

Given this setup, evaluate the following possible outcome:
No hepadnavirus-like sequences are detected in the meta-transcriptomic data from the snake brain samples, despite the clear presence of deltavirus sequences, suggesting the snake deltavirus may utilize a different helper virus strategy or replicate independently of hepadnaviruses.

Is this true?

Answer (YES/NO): YES